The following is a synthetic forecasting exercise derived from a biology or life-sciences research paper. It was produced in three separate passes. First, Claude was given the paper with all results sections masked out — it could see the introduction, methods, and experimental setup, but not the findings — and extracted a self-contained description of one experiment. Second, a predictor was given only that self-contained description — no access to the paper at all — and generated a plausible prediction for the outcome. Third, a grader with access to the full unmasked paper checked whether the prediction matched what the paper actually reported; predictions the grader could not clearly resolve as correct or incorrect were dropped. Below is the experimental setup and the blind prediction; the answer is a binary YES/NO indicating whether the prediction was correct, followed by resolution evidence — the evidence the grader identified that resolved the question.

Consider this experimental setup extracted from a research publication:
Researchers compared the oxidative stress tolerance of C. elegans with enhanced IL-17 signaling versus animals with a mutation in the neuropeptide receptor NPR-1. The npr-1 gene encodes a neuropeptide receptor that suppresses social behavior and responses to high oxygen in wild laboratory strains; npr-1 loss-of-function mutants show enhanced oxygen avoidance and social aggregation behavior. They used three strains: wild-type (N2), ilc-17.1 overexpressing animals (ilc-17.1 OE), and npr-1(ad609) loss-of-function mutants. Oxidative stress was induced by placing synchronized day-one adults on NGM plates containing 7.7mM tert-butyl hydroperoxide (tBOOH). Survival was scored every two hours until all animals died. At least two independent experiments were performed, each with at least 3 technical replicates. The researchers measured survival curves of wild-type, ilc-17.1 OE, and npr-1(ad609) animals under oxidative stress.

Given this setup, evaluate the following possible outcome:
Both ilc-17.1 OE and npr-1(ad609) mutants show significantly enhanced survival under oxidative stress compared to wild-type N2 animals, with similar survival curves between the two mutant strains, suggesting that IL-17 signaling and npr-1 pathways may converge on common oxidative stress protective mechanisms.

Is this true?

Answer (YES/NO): NO